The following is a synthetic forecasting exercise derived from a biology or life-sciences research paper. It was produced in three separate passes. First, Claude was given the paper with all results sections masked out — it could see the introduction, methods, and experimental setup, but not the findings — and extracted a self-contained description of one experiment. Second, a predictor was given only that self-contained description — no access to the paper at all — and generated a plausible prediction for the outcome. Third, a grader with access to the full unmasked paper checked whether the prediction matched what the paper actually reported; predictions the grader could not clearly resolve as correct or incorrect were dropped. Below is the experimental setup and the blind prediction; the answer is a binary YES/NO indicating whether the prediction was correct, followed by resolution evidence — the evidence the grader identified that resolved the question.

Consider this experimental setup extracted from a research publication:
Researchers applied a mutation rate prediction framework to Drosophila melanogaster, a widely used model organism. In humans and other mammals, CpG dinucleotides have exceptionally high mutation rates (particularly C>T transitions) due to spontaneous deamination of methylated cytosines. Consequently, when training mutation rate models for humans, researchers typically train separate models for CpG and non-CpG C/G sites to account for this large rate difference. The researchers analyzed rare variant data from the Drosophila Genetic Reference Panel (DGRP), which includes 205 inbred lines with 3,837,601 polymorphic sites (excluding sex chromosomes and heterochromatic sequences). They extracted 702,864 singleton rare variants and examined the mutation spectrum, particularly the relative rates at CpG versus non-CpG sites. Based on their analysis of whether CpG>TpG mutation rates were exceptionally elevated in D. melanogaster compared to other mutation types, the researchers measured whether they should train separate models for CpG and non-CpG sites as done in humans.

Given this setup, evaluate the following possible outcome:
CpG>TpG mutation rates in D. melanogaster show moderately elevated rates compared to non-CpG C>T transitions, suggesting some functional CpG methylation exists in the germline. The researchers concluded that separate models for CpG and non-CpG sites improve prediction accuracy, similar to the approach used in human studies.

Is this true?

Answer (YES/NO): NO